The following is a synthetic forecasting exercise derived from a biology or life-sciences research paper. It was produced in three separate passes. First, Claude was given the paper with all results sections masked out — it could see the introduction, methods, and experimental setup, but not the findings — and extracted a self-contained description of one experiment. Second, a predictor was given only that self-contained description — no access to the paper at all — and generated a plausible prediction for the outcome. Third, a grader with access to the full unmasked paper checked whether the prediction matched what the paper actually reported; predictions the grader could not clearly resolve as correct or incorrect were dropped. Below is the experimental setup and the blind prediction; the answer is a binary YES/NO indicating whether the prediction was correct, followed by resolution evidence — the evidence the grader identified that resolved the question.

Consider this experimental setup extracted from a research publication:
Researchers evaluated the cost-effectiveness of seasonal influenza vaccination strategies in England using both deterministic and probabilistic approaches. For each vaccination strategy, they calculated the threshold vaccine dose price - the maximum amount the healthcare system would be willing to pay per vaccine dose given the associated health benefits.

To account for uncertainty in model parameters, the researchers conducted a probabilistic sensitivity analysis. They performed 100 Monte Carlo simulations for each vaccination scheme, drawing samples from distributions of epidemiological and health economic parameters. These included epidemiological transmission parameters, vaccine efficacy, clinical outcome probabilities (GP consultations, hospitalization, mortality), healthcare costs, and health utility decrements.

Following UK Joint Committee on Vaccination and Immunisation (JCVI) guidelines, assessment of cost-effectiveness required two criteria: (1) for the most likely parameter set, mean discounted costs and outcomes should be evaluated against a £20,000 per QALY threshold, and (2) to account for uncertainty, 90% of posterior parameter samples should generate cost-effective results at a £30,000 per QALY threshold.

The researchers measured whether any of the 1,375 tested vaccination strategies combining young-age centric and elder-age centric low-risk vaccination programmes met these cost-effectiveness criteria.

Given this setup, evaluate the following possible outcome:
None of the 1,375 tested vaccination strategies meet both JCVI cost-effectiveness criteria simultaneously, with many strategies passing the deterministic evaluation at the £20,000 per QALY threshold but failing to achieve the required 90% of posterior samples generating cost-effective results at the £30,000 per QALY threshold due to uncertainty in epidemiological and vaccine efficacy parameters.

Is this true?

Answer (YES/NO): NO